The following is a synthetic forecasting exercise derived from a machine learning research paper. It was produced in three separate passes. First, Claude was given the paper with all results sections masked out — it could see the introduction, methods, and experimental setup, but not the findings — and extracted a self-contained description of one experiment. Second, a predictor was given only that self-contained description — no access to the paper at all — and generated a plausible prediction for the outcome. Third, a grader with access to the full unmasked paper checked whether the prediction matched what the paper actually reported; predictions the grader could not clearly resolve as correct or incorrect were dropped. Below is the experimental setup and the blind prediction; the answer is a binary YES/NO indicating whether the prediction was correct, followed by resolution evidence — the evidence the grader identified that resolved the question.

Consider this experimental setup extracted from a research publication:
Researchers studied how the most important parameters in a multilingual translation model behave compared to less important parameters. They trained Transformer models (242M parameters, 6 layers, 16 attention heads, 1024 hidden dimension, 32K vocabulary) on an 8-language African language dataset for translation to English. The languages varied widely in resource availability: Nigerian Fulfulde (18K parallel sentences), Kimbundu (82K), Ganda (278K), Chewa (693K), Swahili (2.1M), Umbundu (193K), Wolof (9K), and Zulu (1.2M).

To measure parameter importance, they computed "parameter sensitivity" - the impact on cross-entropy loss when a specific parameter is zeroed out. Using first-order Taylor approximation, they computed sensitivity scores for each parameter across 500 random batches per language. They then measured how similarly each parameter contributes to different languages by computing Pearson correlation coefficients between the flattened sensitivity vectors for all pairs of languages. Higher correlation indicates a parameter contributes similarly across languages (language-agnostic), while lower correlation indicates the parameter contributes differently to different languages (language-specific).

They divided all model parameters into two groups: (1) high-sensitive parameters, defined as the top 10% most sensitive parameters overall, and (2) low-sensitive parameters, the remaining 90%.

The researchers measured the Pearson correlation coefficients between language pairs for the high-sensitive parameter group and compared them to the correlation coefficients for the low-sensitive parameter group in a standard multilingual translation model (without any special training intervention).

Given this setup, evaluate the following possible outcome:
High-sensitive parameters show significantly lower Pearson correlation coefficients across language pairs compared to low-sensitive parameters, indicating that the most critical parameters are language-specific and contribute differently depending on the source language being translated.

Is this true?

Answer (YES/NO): NO